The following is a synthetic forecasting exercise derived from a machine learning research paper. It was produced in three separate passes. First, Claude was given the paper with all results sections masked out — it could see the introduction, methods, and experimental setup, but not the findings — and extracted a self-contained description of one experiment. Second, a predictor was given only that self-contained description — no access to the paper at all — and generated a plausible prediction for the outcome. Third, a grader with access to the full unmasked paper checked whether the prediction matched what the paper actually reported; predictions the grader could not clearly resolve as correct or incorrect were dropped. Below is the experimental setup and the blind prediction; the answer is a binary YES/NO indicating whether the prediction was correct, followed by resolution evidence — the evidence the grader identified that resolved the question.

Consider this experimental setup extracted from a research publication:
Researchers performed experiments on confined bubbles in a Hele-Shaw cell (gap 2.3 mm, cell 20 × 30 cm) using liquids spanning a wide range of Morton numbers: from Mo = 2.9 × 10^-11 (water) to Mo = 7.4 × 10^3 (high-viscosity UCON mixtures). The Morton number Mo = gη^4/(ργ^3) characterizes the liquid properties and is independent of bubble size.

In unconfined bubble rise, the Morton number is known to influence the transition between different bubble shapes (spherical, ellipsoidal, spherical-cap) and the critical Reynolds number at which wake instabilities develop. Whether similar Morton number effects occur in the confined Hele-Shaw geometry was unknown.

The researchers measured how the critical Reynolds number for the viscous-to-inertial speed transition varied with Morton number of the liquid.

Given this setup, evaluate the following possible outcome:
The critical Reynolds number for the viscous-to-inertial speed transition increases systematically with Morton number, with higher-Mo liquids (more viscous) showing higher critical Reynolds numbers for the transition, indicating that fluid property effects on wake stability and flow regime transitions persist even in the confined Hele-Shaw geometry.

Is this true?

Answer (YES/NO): NO